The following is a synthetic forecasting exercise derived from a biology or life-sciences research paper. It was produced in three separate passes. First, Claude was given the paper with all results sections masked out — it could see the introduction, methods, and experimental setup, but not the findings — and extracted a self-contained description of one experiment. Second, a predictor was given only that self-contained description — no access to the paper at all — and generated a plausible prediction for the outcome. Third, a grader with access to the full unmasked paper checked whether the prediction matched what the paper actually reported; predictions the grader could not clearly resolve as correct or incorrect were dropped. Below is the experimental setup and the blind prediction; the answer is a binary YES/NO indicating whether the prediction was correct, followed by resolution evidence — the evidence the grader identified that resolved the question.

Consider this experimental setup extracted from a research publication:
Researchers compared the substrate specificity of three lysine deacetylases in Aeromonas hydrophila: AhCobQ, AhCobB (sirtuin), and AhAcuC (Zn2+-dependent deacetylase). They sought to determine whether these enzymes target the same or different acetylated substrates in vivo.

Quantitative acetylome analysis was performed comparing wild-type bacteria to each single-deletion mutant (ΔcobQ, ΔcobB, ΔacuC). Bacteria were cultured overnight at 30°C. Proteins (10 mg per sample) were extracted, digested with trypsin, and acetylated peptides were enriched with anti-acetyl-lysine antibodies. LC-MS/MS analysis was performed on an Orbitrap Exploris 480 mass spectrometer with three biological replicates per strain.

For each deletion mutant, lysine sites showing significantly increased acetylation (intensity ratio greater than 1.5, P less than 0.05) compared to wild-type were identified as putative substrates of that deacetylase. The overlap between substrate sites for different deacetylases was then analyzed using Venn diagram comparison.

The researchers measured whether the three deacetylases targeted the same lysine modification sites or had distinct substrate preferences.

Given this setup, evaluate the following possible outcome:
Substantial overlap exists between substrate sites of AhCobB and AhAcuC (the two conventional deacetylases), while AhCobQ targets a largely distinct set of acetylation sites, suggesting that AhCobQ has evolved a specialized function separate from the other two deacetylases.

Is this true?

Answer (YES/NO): NO